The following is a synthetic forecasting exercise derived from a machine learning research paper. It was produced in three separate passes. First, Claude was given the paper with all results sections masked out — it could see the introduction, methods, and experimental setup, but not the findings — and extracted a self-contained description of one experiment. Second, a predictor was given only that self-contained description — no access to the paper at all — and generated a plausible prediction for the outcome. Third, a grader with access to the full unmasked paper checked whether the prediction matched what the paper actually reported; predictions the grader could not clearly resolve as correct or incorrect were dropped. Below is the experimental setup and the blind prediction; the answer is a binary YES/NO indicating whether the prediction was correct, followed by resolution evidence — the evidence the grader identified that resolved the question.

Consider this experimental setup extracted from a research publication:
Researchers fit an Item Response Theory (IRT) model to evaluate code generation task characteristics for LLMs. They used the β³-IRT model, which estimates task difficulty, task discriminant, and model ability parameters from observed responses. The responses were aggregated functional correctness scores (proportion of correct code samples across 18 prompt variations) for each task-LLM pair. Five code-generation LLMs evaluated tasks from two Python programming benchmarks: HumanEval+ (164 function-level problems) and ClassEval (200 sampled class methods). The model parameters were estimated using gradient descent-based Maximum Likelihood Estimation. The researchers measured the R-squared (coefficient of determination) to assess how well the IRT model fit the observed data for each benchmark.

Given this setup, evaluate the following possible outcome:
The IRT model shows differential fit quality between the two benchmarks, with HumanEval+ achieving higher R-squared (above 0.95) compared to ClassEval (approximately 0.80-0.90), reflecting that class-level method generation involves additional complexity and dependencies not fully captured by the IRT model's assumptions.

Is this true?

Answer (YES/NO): NO